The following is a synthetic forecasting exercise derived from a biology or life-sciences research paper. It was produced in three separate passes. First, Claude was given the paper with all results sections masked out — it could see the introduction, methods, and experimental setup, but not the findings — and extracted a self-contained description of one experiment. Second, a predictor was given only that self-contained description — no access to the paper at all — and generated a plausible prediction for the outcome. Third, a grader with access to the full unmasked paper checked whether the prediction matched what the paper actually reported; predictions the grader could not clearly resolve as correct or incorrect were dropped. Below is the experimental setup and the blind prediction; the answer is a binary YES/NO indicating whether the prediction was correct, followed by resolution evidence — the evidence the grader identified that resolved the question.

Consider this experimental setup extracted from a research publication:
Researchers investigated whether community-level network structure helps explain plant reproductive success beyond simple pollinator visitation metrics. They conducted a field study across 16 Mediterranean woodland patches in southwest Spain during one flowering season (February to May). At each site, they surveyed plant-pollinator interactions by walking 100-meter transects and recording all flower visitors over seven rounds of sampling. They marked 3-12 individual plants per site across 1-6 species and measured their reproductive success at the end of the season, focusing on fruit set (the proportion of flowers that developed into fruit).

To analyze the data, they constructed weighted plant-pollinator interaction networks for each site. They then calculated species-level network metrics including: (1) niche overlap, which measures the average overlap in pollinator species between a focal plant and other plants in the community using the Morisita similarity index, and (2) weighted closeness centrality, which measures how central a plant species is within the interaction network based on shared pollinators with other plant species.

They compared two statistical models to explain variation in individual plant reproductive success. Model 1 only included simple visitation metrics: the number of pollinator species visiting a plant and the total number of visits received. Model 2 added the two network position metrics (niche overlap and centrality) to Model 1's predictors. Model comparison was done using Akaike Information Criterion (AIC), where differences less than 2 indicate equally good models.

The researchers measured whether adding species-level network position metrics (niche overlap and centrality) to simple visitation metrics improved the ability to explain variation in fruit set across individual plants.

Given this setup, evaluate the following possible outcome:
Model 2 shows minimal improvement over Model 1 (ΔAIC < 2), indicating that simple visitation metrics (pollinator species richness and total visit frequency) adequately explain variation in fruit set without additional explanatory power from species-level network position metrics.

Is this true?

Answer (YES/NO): NO